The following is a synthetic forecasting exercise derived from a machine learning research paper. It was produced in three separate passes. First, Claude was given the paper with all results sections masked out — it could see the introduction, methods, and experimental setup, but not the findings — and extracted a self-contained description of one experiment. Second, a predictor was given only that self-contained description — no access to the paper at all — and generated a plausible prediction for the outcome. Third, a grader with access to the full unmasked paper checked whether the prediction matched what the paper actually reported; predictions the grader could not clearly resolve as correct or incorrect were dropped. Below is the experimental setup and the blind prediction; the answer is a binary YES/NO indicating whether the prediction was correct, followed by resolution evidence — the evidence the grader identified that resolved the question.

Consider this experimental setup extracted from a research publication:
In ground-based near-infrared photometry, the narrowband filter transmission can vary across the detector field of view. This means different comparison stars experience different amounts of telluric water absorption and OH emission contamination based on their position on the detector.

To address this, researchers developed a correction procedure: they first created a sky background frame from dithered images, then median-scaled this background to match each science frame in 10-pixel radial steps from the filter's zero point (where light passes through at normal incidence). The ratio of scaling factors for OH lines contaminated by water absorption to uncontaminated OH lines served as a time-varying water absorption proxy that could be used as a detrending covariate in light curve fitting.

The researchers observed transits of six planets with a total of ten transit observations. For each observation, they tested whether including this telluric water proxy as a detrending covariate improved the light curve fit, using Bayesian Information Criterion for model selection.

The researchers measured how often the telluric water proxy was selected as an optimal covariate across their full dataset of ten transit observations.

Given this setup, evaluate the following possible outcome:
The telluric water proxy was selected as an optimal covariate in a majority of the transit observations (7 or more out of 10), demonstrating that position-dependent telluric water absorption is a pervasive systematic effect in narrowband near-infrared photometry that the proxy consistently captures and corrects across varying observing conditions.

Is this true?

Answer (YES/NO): NO